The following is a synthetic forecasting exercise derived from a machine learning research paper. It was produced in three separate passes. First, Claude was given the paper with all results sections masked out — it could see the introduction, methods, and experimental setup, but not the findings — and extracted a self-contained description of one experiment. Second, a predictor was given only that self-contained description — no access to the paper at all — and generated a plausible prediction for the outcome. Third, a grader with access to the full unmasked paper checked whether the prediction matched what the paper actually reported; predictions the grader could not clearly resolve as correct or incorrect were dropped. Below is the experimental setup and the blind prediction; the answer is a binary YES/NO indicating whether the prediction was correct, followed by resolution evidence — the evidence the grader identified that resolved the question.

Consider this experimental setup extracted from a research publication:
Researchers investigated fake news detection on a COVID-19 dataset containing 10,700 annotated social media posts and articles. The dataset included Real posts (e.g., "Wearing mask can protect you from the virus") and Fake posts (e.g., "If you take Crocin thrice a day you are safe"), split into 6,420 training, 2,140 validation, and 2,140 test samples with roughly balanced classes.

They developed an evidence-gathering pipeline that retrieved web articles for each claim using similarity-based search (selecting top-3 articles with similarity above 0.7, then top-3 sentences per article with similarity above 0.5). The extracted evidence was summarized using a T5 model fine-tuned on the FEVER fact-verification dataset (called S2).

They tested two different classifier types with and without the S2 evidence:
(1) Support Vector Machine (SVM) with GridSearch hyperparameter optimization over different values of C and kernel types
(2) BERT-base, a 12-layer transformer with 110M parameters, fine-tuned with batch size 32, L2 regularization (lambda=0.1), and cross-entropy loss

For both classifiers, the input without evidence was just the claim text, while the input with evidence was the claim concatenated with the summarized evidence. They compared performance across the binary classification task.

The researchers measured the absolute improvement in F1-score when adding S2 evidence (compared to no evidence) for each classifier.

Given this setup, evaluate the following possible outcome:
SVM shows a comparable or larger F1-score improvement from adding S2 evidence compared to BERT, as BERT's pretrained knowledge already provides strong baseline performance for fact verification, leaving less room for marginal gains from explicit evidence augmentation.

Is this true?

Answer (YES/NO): YES